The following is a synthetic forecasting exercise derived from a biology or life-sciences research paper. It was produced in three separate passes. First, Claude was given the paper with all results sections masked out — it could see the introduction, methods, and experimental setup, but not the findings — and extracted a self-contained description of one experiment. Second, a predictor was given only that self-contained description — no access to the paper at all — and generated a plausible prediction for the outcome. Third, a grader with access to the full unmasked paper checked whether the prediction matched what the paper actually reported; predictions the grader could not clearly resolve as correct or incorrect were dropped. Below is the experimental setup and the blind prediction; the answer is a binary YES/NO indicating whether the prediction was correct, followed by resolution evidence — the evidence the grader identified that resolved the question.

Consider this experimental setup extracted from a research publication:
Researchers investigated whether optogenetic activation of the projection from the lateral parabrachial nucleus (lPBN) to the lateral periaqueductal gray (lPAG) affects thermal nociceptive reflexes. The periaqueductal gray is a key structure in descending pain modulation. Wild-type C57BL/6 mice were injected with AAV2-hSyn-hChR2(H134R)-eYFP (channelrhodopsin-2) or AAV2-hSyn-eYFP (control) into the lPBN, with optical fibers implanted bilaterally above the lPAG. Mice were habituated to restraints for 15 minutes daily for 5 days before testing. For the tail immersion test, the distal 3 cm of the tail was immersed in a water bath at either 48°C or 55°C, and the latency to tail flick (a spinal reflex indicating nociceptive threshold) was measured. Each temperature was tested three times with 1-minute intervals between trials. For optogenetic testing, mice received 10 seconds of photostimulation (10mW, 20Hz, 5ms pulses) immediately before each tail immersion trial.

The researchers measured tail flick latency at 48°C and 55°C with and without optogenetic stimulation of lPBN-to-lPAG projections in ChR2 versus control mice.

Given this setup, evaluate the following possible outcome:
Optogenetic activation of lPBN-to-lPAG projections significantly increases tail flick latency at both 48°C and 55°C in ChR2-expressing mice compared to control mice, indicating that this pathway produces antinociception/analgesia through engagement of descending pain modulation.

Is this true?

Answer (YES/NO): YES